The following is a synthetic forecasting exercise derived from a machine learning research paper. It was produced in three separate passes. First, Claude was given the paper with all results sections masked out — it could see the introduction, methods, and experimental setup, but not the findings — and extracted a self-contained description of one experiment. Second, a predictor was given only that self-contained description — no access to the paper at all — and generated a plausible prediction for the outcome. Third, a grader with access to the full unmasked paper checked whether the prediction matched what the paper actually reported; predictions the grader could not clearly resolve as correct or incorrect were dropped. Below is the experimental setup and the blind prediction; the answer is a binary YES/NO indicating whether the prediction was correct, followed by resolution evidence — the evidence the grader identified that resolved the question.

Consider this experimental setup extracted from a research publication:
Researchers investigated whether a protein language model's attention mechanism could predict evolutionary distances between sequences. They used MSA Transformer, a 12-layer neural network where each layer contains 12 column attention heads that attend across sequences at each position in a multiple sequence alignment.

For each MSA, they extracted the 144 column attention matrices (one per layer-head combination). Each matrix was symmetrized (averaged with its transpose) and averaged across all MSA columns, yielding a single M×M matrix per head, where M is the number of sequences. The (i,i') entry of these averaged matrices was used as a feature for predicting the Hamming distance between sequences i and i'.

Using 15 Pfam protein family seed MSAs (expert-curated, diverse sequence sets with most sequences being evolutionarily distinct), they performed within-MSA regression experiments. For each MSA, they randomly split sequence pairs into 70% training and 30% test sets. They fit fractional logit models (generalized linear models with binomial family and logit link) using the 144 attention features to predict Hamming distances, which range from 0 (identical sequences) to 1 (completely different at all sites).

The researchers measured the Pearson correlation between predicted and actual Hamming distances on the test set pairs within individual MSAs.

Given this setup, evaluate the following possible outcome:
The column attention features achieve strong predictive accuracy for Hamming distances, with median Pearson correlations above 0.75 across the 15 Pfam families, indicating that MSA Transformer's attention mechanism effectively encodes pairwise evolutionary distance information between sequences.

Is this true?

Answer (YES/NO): YES